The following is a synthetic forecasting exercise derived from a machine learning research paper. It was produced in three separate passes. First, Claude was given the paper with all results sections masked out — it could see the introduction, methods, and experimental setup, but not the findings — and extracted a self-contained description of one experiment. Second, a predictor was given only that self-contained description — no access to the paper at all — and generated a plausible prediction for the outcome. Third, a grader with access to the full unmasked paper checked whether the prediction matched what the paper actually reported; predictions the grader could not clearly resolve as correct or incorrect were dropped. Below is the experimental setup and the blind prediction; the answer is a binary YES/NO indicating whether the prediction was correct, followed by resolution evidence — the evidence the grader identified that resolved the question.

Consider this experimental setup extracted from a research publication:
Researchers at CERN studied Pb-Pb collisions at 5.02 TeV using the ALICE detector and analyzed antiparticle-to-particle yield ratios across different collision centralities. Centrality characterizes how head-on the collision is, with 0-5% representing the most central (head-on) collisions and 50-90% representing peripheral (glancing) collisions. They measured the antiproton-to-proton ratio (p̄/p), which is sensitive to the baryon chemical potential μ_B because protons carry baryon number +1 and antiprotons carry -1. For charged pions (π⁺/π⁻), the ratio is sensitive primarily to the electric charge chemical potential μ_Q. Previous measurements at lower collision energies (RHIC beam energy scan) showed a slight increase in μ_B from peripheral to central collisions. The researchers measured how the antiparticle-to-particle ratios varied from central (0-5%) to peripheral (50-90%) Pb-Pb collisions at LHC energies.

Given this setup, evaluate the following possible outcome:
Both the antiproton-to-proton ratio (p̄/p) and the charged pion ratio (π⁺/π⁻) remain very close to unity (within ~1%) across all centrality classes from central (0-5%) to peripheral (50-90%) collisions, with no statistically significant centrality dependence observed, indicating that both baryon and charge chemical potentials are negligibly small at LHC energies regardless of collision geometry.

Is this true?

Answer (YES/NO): YES